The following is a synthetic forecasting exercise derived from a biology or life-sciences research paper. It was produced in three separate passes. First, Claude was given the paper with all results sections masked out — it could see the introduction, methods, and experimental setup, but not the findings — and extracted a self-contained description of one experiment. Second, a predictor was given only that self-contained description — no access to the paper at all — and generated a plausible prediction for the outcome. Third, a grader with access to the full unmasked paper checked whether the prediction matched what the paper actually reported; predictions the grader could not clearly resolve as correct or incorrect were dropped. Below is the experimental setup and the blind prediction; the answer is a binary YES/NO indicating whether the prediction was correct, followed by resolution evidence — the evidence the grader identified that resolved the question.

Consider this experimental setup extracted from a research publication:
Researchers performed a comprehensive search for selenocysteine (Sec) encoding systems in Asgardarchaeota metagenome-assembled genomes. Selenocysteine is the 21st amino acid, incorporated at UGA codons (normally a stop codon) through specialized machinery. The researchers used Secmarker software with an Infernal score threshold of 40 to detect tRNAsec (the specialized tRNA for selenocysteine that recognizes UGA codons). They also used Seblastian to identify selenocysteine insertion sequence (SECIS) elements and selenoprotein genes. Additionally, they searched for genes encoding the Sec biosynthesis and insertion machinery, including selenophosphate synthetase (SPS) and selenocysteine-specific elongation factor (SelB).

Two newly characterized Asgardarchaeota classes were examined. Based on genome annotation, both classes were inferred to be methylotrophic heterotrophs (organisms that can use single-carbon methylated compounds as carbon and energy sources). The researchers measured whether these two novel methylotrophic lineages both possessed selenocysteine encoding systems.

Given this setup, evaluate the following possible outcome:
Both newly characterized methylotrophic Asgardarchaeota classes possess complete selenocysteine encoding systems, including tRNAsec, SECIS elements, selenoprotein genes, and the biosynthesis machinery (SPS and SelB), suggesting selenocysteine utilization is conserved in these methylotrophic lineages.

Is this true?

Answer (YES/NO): YES